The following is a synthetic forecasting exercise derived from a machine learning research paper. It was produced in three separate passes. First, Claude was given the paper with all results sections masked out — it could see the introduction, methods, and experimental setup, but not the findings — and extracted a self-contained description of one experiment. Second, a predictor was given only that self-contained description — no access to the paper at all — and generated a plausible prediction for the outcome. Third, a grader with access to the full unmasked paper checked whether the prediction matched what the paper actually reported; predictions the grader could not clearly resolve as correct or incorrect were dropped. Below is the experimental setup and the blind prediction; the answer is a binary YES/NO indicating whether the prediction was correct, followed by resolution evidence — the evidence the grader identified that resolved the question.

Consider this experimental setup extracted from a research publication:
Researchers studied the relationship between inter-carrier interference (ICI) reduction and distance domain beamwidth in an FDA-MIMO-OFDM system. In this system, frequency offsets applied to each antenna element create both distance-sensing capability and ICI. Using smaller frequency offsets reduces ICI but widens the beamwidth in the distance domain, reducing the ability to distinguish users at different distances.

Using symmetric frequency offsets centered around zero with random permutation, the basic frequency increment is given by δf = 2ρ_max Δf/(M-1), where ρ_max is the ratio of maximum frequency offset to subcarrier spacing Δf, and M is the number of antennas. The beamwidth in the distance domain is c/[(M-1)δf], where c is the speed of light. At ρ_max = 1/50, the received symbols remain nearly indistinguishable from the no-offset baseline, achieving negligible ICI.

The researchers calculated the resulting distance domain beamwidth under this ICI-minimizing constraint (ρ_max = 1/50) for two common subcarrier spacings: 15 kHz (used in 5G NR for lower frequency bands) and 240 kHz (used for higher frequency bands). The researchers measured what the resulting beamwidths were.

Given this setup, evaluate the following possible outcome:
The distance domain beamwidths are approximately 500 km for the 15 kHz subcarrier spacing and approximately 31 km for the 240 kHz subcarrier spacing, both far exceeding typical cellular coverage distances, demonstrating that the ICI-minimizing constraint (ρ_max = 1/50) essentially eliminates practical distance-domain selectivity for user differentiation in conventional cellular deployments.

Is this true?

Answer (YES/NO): NO